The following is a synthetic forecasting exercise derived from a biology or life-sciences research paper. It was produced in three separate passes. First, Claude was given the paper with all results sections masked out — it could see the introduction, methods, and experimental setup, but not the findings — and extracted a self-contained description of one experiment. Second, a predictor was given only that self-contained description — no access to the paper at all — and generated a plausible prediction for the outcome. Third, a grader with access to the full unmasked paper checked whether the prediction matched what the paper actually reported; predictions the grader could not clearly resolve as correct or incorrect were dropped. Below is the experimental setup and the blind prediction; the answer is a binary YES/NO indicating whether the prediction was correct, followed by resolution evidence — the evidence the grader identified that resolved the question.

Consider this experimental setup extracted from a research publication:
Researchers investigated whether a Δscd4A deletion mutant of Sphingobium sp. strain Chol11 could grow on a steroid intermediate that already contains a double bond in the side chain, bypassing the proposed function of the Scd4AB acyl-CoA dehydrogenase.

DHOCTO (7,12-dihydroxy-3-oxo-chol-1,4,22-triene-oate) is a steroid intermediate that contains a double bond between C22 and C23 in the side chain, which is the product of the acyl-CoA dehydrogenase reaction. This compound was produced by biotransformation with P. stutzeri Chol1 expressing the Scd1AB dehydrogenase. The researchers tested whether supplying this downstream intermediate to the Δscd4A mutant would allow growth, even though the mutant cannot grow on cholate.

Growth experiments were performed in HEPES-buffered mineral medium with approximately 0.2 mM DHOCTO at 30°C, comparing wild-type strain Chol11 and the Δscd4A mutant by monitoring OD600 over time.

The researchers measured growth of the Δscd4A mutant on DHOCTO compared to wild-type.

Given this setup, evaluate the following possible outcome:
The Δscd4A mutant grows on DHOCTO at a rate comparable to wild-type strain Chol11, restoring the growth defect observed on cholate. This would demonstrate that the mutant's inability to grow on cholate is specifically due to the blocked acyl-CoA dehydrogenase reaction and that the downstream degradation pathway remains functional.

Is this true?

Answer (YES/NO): YES